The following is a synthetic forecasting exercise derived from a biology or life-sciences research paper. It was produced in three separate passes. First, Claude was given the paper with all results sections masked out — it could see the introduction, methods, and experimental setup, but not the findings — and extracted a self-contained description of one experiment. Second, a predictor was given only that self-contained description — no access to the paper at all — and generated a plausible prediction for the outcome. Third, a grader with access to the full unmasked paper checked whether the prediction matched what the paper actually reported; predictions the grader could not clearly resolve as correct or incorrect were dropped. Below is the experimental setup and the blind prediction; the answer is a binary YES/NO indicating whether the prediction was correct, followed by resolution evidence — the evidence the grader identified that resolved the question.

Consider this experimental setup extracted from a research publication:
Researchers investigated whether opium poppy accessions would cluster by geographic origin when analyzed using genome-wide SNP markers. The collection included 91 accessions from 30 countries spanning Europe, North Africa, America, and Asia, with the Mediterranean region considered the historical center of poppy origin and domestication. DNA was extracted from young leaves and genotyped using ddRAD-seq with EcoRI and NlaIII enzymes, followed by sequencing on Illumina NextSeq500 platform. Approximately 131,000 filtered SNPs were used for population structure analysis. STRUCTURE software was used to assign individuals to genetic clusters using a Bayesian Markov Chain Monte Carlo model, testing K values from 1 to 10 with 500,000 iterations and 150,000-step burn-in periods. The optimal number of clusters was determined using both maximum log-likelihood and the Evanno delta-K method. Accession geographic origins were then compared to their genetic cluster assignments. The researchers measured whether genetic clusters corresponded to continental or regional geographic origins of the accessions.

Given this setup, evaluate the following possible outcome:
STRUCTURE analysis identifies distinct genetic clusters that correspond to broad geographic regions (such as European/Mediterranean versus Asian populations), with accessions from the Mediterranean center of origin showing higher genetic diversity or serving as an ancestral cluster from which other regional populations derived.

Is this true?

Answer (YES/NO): NO